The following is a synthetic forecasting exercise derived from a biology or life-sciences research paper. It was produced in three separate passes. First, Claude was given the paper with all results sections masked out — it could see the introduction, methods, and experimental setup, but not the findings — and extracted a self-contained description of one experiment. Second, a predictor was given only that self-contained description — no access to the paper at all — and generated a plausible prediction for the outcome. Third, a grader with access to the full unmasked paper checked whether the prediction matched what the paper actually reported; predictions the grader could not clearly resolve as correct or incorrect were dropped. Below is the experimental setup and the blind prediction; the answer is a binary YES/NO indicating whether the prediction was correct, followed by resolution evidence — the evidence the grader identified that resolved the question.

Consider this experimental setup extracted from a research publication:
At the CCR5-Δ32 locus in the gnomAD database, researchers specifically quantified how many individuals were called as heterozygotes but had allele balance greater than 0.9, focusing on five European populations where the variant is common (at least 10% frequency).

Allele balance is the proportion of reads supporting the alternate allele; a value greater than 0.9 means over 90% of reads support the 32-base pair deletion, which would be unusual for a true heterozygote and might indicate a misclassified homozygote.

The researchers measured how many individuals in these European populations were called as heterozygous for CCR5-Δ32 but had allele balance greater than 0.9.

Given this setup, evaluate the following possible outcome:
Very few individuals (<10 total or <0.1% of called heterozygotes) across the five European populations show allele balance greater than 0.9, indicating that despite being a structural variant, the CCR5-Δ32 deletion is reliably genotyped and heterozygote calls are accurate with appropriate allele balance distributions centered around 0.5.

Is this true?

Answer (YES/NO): NO